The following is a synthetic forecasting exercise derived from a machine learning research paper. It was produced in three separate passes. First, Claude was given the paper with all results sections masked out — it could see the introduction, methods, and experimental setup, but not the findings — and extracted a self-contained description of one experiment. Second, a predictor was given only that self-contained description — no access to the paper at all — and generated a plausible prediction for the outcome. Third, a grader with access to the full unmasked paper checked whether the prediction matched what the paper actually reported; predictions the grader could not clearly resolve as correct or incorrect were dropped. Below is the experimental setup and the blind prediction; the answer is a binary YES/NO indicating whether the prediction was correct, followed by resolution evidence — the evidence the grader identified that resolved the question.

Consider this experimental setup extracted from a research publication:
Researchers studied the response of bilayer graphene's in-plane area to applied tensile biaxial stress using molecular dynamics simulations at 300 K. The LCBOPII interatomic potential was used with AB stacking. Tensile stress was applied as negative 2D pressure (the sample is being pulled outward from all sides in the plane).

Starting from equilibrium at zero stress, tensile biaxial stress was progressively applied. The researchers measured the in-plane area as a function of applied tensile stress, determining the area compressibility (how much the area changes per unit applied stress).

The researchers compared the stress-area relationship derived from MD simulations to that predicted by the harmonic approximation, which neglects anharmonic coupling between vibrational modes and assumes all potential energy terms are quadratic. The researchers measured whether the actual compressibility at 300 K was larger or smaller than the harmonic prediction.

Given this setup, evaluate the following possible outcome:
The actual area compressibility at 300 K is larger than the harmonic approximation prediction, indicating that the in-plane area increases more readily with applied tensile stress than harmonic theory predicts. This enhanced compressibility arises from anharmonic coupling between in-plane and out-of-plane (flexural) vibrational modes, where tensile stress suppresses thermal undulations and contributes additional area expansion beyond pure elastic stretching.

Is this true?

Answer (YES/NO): YES